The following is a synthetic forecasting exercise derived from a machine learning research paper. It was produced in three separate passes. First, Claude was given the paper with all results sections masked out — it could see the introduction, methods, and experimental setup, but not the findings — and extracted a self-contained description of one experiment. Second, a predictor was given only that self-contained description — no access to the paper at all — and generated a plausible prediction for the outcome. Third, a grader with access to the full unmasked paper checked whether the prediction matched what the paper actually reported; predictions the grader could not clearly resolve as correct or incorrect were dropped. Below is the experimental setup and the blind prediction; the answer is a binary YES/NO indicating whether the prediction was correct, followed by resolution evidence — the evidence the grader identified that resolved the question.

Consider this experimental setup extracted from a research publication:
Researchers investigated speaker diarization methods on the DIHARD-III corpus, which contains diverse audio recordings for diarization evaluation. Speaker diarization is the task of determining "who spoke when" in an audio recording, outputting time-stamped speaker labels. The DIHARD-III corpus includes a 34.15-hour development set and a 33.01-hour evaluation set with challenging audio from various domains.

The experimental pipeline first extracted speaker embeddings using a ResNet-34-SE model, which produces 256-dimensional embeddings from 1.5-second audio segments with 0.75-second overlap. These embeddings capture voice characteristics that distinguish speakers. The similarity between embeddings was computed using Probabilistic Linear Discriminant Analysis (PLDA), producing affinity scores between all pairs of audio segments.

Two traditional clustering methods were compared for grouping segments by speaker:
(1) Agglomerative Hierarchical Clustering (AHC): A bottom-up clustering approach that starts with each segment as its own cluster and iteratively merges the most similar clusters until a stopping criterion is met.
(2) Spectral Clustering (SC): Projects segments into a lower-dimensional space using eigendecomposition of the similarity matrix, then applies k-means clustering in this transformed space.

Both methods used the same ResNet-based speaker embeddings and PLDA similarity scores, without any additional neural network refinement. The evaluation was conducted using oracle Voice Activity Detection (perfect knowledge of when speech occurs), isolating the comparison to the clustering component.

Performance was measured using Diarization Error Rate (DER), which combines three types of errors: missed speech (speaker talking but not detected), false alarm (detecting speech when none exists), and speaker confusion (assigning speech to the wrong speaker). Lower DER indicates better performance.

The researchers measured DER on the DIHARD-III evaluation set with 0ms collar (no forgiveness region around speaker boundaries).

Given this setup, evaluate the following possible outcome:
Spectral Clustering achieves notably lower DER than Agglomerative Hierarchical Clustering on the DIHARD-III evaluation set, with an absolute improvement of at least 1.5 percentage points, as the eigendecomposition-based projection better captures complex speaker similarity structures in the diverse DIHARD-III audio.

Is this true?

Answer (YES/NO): YES